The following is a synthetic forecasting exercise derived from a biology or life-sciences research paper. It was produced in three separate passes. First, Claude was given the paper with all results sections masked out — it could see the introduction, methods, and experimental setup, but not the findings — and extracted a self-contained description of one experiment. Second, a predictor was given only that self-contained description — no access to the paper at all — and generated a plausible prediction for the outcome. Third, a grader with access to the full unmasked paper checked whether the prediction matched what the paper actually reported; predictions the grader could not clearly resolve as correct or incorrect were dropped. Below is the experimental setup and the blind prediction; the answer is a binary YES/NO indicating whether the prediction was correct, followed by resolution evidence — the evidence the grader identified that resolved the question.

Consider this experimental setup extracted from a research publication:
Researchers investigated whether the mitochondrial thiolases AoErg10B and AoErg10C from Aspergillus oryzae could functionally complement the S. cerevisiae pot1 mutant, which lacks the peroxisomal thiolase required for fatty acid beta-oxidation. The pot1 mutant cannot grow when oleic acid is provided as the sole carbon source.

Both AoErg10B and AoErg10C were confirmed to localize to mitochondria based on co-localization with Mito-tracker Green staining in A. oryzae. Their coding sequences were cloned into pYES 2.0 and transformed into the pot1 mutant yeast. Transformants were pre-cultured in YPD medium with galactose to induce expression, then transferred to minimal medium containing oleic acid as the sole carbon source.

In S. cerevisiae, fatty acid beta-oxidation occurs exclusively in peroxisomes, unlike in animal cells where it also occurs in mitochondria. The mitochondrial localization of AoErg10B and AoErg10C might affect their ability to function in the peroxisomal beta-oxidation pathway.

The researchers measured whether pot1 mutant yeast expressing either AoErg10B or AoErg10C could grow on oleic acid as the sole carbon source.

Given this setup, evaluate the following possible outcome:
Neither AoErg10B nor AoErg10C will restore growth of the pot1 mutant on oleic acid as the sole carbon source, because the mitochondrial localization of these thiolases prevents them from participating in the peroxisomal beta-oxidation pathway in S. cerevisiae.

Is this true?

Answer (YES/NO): YES